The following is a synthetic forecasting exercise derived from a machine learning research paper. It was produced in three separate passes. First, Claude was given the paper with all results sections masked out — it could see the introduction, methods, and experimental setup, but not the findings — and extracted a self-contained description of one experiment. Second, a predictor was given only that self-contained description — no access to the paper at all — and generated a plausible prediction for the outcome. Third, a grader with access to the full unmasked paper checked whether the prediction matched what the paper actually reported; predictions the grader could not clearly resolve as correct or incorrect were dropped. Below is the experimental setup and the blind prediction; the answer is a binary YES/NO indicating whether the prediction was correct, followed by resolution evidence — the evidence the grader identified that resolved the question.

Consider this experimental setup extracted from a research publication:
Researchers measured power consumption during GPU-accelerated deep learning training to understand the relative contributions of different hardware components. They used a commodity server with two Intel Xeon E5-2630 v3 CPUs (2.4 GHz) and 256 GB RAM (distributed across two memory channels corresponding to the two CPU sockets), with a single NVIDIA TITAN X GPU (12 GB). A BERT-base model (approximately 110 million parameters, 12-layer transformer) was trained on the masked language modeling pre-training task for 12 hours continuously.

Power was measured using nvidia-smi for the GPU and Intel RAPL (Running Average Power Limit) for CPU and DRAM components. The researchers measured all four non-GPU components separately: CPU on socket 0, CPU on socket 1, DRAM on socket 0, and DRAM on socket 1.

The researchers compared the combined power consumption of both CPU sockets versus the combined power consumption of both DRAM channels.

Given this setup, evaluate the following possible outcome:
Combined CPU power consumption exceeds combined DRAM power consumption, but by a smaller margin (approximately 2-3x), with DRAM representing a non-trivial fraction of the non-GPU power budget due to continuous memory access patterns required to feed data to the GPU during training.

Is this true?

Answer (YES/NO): NO